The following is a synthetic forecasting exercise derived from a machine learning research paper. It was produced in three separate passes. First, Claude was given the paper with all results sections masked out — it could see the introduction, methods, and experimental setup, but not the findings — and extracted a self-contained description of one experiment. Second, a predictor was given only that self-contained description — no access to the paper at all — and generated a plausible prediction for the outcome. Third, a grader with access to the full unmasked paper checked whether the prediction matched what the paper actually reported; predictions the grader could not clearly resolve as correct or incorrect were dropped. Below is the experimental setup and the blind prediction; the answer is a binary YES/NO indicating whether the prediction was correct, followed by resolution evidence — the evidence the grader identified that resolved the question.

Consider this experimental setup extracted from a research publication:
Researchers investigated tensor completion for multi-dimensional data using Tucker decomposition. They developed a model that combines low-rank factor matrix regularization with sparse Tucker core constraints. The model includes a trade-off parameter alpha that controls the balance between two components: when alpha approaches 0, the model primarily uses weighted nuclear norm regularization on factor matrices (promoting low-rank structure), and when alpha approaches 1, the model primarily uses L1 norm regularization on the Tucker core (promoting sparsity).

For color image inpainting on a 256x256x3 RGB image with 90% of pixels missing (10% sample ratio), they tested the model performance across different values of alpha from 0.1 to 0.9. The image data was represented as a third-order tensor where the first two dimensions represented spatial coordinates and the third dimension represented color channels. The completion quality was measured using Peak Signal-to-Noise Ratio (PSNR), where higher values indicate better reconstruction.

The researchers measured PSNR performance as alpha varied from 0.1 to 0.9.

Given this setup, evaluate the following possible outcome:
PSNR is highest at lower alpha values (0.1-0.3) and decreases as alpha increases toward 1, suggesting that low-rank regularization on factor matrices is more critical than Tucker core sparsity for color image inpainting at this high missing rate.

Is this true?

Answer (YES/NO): NO